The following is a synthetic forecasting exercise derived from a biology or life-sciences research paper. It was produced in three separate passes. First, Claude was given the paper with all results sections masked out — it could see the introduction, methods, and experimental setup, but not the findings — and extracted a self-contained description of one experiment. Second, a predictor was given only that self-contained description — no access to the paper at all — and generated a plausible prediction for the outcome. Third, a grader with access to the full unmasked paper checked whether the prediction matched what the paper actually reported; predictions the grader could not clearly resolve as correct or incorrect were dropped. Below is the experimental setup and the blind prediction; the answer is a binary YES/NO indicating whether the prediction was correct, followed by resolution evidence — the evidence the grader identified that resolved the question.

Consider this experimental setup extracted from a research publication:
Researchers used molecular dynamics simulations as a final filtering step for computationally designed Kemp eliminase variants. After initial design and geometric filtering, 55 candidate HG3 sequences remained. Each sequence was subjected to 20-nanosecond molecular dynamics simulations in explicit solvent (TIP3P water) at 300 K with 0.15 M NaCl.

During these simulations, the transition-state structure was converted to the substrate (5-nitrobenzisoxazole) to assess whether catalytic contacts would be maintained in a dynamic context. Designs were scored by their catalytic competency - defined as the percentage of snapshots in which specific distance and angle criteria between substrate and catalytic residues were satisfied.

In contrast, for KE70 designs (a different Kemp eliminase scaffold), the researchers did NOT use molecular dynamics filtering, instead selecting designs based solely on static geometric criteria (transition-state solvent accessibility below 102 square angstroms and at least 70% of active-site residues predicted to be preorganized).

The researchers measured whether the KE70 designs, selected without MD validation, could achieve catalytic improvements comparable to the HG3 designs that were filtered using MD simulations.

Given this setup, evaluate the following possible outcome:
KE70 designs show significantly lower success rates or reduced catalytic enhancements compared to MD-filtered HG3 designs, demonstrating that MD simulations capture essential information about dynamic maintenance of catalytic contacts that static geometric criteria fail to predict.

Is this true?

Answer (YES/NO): NO